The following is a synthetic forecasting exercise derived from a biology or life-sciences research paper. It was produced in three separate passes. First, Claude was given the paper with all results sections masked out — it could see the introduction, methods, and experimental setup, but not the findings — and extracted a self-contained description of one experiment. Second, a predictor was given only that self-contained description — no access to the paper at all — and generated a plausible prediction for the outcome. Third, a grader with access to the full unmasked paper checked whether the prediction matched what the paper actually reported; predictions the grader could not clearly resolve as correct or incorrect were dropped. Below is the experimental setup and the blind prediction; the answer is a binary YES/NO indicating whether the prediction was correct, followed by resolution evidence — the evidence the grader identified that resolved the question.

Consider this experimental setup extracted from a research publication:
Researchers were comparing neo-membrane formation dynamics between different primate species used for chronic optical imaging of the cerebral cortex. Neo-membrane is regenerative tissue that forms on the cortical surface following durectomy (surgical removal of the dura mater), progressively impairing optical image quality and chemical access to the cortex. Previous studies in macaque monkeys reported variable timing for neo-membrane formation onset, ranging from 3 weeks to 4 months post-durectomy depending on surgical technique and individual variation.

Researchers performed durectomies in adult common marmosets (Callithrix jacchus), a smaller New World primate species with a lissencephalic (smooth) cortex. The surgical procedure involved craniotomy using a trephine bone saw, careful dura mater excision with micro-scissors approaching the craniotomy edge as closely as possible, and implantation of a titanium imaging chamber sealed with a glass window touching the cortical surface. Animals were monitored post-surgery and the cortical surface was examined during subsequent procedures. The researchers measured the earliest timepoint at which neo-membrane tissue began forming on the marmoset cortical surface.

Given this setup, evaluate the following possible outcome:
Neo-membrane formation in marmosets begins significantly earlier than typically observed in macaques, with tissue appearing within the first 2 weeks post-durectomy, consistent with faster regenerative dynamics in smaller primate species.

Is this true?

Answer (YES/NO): YES